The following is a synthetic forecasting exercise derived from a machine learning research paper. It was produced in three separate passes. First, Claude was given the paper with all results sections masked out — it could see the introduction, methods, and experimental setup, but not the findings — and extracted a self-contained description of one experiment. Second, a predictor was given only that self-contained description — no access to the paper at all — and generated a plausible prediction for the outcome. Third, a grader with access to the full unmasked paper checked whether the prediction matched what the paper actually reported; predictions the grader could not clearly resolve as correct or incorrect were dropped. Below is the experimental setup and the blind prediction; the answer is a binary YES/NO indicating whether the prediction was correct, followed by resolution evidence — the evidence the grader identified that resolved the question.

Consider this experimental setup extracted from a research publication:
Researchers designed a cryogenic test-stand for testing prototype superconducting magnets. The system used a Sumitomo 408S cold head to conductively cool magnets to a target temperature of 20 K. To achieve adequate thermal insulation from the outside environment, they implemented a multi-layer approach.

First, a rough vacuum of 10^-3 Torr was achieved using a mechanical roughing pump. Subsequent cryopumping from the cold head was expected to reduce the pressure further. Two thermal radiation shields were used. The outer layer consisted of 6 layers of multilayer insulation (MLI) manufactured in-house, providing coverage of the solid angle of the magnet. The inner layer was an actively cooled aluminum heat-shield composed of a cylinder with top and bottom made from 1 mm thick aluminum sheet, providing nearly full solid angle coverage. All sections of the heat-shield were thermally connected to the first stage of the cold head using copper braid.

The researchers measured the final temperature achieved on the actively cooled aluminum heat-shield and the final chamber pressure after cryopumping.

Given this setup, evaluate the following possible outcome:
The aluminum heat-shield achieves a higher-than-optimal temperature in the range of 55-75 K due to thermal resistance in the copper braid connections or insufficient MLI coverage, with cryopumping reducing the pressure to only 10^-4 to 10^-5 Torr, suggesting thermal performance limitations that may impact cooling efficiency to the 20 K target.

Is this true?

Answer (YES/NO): NO